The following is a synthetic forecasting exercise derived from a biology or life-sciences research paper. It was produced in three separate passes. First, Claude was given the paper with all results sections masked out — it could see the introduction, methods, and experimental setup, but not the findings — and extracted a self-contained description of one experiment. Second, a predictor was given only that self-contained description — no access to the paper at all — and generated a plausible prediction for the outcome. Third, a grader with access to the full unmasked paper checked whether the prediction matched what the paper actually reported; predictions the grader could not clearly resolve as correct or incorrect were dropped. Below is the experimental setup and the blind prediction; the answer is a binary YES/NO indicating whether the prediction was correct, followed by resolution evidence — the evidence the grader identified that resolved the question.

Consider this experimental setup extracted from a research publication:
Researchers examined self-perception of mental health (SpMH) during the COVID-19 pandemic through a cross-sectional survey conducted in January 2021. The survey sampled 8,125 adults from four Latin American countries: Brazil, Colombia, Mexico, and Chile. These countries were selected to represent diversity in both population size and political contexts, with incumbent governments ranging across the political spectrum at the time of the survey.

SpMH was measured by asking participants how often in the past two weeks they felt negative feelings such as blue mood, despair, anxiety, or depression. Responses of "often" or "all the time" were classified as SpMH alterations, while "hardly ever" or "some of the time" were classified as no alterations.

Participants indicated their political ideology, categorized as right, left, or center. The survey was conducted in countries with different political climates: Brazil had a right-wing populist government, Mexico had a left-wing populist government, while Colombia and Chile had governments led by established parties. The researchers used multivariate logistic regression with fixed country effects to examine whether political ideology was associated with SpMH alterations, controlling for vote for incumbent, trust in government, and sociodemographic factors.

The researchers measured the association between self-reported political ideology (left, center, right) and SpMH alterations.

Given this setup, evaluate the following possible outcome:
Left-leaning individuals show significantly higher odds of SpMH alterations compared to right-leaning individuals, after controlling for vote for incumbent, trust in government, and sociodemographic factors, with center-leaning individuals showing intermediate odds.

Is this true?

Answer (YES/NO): NO